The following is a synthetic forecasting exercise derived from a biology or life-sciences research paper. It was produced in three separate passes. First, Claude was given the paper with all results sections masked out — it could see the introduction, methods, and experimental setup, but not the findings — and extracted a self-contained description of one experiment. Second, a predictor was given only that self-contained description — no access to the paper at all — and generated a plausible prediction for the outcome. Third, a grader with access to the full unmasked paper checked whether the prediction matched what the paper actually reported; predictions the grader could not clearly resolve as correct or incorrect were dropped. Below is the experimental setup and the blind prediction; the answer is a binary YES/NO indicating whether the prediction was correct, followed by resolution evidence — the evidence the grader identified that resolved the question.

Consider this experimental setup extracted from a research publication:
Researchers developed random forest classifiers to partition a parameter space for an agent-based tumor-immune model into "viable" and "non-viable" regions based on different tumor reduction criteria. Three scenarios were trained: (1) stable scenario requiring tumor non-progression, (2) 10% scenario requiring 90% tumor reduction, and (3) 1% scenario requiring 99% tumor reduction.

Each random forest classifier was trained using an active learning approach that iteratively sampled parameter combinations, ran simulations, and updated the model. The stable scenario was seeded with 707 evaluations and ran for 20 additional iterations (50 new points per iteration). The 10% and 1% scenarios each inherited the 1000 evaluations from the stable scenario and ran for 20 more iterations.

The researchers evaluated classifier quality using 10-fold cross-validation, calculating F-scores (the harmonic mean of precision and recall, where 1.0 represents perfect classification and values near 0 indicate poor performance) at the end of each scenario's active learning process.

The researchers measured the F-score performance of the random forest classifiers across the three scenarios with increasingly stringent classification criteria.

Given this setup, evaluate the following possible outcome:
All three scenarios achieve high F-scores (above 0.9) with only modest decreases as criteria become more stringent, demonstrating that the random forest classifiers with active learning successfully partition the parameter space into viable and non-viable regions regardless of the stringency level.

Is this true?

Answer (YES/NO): NO